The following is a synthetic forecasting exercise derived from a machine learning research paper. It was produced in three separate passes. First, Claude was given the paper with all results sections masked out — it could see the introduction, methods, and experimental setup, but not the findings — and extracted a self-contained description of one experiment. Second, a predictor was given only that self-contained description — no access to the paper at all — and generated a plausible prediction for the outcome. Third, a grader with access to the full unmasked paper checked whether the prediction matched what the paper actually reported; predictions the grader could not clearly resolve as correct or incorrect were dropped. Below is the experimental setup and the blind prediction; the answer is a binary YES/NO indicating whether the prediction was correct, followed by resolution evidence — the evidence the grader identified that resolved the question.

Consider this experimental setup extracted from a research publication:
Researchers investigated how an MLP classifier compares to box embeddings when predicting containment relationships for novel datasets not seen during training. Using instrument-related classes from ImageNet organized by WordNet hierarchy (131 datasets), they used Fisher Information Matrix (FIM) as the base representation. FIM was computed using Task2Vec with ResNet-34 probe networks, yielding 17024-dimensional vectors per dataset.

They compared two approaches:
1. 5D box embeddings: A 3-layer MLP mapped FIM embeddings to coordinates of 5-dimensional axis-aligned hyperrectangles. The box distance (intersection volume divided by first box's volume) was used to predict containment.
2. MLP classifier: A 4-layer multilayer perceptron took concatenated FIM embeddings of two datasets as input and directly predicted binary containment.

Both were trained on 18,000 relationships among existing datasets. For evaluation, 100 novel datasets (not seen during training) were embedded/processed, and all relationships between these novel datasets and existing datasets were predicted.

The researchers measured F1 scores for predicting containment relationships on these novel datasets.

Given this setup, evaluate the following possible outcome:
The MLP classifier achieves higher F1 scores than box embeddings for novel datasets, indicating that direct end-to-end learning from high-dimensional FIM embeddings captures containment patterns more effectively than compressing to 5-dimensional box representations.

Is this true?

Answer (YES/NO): YES